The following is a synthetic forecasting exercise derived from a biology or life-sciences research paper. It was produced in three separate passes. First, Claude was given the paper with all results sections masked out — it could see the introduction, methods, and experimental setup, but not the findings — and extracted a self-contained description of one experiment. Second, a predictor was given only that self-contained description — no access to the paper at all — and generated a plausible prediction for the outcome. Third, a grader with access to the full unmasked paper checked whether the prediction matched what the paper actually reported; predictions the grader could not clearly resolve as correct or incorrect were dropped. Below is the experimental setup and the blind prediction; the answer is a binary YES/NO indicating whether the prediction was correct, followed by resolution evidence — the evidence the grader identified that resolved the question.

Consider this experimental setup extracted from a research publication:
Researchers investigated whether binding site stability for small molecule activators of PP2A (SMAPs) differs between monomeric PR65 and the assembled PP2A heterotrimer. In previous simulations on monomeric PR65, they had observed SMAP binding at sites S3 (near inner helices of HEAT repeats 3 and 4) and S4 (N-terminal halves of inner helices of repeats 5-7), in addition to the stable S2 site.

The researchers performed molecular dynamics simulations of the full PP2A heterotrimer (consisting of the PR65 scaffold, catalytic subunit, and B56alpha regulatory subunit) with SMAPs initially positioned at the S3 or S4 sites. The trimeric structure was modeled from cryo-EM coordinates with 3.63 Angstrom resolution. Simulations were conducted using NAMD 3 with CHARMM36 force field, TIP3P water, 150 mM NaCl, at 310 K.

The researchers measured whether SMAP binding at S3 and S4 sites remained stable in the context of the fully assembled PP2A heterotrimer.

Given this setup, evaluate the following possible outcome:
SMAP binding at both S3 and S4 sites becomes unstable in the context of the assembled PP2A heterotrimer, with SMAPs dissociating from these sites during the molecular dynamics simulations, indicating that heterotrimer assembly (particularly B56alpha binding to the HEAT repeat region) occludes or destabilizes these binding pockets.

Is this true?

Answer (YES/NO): YES